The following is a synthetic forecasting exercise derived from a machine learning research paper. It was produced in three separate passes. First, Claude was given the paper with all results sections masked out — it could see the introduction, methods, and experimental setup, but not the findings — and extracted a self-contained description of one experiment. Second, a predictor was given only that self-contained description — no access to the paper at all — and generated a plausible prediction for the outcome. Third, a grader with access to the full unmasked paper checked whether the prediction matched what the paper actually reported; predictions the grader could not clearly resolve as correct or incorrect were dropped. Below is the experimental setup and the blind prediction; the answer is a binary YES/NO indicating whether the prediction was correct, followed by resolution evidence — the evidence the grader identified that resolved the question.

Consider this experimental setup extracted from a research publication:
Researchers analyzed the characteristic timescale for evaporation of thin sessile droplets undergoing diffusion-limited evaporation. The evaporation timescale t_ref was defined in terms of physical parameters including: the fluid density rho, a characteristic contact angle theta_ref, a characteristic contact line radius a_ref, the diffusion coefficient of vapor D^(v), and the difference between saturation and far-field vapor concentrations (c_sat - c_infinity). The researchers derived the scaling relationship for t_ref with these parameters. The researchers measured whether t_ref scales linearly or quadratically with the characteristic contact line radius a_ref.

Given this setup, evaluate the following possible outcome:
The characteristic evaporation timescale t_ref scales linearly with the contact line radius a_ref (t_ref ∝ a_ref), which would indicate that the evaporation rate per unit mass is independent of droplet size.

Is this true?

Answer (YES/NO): NO